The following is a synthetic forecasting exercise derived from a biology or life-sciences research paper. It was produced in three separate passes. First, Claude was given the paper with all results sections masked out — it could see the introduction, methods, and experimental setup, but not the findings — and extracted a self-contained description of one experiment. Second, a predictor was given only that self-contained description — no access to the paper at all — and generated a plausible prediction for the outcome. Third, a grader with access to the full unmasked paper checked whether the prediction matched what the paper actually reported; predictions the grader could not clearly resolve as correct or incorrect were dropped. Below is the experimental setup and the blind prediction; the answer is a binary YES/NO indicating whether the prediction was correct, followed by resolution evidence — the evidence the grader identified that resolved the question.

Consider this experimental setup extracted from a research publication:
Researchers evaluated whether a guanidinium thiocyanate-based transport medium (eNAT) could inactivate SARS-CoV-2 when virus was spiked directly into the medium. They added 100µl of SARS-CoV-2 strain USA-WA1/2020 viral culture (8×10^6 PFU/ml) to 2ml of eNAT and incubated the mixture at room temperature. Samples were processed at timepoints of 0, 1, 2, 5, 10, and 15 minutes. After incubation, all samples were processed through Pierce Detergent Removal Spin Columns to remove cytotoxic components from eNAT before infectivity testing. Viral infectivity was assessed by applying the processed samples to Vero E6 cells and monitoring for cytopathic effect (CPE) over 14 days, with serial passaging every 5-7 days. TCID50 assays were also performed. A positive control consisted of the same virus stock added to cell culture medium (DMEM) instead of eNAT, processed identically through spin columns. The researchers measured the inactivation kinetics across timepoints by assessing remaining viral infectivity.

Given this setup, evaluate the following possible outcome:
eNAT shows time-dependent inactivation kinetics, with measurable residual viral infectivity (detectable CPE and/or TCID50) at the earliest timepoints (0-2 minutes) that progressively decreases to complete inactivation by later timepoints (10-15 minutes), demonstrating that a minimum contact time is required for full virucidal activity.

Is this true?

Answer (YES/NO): NO